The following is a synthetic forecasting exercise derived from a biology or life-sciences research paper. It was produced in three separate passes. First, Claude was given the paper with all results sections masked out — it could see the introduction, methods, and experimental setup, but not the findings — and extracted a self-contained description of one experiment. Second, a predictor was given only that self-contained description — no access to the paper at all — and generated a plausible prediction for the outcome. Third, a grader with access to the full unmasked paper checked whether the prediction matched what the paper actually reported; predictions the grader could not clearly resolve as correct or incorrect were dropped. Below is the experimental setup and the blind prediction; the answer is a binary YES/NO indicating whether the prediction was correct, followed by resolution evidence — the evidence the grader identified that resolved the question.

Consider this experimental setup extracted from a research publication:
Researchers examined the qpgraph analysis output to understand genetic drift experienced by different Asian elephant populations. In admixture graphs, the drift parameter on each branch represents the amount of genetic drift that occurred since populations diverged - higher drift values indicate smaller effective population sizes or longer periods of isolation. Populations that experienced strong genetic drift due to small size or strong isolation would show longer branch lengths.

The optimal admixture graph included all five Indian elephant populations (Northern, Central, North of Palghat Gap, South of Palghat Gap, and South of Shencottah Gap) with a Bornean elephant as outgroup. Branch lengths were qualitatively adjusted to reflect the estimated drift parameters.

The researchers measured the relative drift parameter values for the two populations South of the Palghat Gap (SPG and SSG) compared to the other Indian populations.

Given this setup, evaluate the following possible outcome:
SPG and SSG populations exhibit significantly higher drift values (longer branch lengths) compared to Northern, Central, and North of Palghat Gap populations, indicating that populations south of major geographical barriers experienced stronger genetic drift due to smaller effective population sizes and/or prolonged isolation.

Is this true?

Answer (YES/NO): YES